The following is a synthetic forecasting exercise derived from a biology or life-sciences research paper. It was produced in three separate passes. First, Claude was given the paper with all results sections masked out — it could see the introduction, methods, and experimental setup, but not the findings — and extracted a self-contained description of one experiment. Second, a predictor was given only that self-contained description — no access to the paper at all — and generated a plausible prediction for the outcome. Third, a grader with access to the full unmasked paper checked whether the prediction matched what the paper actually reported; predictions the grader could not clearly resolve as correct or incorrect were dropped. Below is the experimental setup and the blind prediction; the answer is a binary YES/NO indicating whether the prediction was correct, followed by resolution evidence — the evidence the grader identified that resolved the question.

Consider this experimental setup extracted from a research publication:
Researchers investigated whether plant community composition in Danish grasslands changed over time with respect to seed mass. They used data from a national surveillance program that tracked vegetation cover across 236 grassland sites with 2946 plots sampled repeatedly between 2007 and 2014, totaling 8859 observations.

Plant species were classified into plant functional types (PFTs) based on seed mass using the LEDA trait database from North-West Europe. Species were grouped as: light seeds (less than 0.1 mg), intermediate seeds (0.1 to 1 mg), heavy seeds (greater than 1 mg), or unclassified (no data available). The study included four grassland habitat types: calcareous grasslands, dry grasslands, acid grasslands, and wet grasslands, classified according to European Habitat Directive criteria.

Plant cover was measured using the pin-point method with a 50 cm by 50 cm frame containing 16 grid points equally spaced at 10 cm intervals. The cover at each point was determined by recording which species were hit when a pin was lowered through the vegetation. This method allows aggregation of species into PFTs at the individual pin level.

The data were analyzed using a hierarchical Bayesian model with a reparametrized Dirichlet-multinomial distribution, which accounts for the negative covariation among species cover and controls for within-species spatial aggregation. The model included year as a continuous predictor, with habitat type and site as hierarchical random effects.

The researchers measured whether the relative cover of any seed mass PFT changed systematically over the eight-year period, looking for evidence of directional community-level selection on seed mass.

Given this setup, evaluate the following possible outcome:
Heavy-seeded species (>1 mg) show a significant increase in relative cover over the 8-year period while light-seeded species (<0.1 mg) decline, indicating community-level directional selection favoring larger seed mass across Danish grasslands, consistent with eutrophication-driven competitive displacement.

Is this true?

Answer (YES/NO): NO